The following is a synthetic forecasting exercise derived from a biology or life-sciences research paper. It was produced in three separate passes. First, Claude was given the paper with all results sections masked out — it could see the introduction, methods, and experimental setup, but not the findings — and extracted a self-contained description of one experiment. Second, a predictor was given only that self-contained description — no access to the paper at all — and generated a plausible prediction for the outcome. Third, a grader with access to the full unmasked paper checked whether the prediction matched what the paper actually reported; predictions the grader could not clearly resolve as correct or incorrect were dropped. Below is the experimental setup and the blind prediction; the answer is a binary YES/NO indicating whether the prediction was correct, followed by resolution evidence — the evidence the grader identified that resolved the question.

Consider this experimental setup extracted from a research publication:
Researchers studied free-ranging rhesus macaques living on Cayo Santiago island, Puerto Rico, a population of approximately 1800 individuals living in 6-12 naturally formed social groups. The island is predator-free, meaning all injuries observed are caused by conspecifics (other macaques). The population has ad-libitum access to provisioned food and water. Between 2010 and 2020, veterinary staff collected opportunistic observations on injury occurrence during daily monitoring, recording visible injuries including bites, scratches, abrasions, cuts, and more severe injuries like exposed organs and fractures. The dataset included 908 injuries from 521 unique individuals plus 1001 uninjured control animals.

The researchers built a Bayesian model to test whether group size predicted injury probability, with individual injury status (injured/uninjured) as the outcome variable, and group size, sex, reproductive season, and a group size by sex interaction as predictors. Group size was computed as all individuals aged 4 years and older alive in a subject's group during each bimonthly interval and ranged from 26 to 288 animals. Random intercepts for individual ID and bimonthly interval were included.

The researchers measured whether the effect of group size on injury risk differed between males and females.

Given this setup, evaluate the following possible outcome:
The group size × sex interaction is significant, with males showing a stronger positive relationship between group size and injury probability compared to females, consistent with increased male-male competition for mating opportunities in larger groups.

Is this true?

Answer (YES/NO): NO